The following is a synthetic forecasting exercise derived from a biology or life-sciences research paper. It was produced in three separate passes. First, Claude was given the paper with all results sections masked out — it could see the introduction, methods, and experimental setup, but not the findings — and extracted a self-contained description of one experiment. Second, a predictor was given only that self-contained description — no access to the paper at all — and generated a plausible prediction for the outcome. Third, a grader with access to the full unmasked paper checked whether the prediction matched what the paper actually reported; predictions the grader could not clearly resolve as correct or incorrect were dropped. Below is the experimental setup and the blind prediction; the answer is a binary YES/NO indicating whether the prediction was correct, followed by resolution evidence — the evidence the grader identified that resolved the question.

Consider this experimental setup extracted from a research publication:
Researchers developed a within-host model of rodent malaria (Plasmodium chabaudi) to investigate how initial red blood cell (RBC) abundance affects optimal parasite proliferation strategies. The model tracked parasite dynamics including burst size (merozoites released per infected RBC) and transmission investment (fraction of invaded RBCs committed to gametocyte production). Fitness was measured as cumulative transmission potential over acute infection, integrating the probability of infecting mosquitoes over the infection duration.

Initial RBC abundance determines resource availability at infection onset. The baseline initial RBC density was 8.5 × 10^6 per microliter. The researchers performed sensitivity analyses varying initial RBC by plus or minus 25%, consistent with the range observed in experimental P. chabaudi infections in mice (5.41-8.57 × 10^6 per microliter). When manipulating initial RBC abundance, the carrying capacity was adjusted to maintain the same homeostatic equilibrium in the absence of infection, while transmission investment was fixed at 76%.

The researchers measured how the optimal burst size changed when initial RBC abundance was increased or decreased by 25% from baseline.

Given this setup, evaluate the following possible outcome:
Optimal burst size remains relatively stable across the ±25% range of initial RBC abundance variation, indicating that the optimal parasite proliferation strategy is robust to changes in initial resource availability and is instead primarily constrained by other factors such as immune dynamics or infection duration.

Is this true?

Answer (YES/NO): NO